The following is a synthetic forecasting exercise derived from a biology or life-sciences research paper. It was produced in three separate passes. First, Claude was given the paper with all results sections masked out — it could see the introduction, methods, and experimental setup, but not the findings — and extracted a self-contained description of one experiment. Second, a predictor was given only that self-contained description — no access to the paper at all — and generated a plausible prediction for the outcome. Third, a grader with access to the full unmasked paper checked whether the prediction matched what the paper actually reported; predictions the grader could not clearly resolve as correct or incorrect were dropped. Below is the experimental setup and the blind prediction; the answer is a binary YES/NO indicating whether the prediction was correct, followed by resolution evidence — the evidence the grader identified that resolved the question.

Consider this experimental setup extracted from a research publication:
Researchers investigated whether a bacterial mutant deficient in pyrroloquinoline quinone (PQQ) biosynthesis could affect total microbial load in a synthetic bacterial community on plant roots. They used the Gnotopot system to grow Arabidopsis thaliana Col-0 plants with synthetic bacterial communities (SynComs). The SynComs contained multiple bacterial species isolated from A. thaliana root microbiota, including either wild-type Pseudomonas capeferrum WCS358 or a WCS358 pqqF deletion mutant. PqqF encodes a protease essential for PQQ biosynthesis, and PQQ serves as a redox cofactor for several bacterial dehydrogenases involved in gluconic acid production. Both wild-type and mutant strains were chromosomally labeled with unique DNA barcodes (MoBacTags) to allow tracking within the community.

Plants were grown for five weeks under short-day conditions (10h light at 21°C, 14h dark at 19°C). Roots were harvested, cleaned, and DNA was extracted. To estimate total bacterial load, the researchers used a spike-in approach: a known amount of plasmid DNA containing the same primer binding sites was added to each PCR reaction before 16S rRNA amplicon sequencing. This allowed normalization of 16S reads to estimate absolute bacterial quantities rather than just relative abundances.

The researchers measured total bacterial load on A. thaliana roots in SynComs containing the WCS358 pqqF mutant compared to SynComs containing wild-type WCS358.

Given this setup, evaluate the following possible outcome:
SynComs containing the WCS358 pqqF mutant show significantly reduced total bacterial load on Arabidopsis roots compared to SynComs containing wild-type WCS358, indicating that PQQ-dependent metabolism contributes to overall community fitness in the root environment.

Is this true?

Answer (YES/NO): YES